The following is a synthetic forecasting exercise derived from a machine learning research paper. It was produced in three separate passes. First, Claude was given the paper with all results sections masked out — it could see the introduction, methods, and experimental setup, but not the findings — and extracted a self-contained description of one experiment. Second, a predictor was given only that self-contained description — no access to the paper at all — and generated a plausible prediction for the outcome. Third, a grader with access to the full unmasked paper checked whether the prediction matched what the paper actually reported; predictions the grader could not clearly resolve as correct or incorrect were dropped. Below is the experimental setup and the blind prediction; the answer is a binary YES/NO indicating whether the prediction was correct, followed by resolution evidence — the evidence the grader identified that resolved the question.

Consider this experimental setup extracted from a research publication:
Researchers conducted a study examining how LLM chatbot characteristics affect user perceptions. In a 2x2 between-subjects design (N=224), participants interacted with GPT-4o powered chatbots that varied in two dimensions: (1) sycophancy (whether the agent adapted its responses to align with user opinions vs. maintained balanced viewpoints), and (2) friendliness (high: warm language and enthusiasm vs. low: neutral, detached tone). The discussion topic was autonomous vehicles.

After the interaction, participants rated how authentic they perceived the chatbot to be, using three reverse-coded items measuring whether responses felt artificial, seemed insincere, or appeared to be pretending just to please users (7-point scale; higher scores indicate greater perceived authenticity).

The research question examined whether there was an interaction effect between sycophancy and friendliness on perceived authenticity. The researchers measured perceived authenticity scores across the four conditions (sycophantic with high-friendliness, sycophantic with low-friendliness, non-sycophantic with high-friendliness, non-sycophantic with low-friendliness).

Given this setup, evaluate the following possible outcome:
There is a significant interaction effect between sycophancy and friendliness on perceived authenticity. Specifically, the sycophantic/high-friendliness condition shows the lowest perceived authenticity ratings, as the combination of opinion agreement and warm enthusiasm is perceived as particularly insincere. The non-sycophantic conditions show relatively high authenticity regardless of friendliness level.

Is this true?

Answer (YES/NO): NO